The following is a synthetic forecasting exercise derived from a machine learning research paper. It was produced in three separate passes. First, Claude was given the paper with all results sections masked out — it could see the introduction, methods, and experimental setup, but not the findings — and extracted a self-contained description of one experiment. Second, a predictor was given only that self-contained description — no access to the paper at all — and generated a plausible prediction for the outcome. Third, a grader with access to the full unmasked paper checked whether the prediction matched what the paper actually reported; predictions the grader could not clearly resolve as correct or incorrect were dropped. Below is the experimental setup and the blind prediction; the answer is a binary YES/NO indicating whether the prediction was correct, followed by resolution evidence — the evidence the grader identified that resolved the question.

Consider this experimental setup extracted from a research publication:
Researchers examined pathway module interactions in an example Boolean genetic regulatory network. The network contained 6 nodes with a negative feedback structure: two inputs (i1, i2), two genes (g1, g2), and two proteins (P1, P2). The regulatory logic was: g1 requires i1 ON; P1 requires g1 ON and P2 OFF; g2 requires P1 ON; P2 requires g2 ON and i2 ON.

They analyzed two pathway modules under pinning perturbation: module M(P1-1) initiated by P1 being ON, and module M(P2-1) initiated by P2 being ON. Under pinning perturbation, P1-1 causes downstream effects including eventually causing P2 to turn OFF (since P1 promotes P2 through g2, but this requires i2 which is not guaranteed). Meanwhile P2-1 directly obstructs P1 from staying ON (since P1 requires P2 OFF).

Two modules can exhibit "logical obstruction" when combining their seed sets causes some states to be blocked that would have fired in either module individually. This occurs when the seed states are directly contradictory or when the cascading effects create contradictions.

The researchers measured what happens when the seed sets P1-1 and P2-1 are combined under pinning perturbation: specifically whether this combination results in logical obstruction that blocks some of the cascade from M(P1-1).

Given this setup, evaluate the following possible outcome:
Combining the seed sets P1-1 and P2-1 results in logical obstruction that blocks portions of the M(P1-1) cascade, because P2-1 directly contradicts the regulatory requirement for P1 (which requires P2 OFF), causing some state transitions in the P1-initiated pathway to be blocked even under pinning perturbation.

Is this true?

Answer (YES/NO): NO